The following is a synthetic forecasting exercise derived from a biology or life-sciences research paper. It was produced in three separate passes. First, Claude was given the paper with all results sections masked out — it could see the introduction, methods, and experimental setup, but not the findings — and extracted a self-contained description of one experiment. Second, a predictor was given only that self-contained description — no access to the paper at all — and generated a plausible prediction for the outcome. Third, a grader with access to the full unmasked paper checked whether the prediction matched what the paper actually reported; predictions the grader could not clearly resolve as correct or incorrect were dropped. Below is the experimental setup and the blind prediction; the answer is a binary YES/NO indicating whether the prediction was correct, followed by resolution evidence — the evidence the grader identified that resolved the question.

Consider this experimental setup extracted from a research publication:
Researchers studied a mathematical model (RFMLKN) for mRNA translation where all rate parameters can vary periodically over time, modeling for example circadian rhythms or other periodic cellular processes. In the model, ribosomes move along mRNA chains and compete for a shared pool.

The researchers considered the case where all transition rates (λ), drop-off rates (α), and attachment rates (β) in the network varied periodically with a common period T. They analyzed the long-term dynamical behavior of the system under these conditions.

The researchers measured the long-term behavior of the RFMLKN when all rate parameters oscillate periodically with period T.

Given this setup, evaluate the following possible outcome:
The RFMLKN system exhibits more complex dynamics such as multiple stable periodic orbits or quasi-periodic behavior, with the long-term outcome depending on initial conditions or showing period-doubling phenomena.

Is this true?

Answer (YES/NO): NO